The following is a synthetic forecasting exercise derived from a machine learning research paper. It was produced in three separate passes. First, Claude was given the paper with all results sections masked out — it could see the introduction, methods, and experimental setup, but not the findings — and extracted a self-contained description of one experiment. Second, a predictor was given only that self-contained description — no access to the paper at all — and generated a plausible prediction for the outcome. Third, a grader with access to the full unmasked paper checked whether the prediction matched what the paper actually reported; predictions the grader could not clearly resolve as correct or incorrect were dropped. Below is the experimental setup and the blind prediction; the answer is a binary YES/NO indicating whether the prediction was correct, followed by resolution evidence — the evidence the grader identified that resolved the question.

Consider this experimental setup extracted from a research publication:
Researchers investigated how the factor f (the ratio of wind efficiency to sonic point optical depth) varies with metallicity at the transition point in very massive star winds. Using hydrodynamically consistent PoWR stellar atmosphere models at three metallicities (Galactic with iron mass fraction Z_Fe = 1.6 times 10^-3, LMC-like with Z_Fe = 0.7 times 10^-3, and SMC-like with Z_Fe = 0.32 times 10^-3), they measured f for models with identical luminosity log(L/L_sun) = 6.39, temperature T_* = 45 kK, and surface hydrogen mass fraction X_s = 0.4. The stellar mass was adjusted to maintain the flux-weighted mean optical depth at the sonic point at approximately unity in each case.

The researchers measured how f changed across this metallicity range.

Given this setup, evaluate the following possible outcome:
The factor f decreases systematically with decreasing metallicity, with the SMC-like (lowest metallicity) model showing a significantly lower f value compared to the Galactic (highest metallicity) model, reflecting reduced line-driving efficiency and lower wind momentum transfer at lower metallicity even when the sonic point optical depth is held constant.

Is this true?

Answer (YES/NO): YES